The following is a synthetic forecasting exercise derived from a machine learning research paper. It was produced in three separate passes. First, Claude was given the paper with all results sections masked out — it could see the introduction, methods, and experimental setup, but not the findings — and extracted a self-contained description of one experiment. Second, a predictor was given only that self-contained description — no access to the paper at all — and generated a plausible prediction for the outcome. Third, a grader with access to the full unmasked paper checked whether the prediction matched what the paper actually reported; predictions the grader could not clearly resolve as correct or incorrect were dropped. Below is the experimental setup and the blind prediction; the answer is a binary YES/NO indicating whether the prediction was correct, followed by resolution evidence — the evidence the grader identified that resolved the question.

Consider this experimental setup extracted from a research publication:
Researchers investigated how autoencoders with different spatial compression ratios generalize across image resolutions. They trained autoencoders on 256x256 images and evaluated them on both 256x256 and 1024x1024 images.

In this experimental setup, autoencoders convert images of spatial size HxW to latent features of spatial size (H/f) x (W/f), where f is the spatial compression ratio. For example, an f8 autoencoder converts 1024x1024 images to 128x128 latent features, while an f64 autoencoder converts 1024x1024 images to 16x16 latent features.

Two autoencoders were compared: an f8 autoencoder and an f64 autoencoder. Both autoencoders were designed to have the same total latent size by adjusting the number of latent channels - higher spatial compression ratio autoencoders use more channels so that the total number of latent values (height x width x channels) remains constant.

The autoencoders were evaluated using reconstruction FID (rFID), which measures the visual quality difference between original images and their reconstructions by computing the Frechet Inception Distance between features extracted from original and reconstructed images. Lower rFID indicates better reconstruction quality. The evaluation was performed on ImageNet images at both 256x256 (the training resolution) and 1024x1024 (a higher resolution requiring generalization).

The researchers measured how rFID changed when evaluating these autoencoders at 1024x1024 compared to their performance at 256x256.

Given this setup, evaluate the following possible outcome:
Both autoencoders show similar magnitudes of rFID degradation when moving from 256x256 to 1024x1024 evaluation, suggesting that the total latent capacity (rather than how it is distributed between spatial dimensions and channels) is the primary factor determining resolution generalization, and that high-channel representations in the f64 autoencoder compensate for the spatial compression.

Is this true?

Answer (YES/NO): NO